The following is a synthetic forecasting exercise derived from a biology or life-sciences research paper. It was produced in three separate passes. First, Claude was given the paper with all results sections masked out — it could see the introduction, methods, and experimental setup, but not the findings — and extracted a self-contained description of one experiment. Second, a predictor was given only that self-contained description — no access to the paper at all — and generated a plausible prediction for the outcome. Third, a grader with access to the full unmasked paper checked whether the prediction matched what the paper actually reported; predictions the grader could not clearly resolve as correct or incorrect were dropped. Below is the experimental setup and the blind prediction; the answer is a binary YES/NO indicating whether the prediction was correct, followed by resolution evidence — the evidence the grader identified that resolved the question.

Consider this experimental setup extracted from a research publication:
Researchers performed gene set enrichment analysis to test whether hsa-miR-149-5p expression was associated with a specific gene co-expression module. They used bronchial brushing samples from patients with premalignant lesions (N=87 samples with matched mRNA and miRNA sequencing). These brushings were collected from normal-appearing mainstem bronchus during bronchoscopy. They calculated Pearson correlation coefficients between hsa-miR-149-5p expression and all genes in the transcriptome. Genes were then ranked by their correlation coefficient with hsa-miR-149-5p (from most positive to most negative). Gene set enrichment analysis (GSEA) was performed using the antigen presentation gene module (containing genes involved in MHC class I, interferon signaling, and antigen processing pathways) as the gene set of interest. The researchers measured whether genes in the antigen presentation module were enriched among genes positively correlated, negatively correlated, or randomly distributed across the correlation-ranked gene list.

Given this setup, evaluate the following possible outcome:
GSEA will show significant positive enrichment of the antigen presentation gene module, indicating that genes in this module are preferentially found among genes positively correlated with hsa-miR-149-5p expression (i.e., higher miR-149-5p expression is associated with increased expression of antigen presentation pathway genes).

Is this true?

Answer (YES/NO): NO